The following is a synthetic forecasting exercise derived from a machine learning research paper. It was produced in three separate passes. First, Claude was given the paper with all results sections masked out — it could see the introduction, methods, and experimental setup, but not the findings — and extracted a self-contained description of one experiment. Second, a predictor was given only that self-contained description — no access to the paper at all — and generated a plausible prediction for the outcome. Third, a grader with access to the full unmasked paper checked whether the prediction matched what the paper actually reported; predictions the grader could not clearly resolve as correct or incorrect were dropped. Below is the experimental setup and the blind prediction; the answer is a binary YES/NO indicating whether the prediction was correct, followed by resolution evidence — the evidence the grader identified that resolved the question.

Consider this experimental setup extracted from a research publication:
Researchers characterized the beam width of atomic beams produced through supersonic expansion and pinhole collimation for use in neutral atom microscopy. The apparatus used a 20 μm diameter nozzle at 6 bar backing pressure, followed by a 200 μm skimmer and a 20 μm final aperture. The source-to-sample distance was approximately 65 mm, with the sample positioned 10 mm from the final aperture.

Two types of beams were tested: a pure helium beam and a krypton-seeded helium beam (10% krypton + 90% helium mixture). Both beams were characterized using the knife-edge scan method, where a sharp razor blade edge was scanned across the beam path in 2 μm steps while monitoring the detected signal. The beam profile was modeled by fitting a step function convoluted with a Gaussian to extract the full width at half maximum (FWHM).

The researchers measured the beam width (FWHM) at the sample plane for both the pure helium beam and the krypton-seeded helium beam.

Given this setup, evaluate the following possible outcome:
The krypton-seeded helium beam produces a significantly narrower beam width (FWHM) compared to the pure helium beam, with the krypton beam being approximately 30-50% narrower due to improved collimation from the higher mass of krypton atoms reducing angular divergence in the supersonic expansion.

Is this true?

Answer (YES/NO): NO